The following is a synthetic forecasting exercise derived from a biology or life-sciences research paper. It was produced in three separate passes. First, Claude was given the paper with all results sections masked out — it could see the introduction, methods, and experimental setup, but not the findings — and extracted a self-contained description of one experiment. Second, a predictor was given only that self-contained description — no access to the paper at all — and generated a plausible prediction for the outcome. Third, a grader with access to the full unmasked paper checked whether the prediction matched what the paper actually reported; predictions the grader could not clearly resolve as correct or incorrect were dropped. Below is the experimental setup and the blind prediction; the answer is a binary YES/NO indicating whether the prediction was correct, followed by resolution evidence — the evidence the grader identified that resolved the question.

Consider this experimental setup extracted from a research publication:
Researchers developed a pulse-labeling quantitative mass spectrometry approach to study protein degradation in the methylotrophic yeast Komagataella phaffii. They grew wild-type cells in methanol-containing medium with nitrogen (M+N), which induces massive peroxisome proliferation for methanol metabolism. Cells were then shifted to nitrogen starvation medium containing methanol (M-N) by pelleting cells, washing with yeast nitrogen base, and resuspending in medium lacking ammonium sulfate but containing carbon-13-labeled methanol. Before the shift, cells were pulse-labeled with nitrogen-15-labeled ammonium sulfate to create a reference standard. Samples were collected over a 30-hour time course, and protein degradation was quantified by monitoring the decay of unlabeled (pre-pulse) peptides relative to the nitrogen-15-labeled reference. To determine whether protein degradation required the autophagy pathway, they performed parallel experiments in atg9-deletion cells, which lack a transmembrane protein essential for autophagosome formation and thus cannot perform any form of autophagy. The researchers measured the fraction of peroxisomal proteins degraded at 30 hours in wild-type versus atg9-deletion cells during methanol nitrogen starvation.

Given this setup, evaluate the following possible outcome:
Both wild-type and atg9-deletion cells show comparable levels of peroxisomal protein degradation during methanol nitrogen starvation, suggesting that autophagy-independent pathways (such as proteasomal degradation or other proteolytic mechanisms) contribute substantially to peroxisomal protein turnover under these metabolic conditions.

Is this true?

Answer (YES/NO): NO